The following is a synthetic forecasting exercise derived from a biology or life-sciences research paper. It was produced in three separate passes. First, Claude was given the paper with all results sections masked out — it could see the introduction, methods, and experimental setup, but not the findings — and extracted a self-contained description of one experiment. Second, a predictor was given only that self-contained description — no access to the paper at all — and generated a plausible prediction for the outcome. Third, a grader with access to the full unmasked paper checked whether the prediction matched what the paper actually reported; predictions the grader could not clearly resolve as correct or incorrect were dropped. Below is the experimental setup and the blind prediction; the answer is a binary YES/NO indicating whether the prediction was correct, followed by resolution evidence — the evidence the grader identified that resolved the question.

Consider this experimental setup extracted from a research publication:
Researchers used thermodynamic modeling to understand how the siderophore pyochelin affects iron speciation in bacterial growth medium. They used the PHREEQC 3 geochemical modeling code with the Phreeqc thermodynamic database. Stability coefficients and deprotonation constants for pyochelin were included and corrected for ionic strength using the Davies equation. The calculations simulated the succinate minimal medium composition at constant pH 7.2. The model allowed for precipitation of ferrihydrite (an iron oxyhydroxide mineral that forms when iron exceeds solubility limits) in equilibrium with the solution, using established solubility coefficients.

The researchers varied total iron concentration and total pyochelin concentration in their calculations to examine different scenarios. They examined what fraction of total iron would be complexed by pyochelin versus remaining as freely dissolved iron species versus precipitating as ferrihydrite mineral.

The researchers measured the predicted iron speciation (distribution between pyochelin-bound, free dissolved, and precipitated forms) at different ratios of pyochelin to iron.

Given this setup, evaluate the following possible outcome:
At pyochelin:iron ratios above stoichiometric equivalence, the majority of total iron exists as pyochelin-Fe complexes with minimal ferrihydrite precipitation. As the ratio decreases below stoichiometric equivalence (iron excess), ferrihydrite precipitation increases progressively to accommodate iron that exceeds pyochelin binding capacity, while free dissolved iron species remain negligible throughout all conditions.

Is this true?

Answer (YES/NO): NO